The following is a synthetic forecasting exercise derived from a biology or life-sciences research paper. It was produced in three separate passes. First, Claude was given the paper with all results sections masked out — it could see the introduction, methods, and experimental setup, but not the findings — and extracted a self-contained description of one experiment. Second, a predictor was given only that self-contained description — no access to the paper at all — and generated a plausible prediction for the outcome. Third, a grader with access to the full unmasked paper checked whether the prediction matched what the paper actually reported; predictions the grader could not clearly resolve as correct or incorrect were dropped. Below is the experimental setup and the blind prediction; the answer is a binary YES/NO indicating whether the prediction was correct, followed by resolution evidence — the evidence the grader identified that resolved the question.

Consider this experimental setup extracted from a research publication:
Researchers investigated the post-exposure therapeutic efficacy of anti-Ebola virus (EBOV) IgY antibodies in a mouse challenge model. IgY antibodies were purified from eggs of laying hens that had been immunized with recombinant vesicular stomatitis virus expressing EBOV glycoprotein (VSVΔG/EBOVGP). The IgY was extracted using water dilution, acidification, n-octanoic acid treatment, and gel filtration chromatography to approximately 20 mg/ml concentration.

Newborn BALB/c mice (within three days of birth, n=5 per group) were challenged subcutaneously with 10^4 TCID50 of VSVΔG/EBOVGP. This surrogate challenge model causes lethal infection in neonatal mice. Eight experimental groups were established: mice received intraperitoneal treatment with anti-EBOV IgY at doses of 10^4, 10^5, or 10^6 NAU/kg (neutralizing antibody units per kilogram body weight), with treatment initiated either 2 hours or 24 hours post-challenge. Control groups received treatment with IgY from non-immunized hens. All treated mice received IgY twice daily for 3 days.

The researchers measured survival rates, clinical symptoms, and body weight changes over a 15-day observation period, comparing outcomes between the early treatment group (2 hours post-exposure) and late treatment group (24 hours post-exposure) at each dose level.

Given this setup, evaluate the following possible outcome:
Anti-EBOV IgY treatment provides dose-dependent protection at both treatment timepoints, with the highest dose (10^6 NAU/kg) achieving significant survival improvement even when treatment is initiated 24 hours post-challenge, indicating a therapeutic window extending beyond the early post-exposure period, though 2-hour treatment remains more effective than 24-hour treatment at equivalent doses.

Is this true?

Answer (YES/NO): YES